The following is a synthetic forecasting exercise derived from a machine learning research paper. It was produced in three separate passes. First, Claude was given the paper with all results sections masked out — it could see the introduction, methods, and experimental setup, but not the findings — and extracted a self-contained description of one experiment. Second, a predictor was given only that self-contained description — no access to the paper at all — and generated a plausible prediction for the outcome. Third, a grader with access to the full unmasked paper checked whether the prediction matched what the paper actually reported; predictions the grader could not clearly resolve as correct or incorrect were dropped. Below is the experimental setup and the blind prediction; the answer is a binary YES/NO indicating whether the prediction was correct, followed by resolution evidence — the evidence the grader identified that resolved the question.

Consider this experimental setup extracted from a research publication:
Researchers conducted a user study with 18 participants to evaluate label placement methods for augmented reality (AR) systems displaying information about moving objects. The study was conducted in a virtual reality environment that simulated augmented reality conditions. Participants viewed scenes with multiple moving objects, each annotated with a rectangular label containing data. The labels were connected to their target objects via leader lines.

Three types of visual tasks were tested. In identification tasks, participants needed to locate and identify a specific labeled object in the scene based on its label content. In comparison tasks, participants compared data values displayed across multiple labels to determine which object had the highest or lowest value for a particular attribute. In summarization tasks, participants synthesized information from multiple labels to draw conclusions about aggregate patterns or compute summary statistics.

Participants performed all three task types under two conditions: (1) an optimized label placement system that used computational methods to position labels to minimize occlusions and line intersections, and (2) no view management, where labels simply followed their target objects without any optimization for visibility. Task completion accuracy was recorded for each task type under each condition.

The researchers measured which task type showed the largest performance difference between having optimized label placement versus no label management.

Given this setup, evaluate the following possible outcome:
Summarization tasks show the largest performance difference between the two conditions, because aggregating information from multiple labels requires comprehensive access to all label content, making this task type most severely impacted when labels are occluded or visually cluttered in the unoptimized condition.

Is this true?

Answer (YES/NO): NO